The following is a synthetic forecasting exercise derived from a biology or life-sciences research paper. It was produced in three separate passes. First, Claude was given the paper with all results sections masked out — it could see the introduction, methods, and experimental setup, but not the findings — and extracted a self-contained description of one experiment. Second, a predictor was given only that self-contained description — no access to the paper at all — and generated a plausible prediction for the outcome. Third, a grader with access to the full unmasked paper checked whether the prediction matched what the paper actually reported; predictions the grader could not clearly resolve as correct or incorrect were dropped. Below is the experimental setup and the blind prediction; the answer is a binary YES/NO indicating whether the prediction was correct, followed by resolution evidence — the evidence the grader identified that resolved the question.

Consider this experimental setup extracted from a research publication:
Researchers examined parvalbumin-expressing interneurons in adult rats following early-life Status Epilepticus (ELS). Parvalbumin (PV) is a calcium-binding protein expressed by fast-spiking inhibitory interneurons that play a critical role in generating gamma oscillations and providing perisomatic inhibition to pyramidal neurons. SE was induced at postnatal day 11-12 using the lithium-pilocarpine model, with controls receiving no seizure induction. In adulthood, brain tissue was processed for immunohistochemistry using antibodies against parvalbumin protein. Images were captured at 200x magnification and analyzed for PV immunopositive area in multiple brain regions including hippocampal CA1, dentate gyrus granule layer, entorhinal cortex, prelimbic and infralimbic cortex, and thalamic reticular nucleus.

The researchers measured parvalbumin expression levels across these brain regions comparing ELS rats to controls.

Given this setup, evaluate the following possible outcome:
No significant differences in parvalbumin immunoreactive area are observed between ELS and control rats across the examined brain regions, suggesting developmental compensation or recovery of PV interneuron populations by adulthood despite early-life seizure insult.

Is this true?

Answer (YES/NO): YES